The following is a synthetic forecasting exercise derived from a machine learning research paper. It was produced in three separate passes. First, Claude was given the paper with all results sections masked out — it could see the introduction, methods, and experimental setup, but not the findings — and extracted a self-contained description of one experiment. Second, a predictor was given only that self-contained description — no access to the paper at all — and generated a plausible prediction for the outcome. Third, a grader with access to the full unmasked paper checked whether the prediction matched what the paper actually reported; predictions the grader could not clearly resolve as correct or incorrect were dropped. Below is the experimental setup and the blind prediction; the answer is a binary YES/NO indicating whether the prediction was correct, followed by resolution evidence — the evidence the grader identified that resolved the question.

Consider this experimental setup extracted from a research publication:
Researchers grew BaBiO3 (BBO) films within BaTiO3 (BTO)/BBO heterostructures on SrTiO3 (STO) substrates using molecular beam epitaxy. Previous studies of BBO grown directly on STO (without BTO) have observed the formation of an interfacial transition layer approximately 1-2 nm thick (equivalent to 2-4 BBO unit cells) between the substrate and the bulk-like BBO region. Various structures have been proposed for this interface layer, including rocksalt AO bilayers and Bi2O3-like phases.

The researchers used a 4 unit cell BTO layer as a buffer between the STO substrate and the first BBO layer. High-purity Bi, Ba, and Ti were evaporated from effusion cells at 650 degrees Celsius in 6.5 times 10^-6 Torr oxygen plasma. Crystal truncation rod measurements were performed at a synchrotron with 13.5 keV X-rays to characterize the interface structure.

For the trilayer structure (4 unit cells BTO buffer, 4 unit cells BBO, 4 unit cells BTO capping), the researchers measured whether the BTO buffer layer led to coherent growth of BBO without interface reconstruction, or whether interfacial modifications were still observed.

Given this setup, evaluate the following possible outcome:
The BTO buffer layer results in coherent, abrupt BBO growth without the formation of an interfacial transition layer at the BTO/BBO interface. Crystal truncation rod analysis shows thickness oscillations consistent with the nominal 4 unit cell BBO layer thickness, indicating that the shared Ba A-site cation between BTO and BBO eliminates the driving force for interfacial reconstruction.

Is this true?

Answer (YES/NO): NO